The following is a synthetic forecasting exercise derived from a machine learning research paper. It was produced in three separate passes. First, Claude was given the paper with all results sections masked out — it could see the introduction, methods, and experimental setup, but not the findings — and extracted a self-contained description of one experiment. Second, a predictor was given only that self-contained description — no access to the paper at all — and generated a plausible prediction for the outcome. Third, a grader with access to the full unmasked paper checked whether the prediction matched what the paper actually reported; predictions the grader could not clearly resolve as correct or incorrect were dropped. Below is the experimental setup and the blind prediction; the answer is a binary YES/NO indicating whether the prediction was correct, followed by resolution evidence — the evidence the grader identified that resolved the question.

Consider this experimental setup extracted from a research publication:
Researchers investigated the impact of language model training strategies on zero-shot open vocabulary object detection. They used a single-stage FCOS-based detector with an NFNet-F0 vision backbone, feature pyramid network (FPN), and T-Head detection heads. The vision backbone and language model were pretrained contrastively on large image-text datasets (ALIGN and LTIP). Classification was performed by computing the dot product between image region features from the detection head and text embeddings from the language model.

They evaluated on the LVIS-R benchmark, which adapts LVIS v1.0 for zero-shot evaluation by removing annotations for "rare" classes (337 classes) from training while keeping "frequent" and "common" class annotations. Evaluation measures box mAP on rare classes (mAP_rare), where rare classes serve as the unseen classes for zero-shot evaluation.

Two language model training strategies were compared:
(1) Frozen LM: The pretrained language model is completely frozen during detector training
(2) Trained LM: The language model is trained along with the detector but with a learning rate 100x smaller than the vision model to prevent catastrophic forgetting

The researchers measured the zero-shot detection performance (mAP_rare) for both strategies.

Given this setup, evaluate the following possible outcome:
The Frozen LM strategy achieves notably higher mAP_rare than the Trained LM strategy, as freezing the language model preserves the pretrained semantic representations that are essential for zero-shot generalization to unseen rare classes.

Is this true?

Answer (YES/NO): NO